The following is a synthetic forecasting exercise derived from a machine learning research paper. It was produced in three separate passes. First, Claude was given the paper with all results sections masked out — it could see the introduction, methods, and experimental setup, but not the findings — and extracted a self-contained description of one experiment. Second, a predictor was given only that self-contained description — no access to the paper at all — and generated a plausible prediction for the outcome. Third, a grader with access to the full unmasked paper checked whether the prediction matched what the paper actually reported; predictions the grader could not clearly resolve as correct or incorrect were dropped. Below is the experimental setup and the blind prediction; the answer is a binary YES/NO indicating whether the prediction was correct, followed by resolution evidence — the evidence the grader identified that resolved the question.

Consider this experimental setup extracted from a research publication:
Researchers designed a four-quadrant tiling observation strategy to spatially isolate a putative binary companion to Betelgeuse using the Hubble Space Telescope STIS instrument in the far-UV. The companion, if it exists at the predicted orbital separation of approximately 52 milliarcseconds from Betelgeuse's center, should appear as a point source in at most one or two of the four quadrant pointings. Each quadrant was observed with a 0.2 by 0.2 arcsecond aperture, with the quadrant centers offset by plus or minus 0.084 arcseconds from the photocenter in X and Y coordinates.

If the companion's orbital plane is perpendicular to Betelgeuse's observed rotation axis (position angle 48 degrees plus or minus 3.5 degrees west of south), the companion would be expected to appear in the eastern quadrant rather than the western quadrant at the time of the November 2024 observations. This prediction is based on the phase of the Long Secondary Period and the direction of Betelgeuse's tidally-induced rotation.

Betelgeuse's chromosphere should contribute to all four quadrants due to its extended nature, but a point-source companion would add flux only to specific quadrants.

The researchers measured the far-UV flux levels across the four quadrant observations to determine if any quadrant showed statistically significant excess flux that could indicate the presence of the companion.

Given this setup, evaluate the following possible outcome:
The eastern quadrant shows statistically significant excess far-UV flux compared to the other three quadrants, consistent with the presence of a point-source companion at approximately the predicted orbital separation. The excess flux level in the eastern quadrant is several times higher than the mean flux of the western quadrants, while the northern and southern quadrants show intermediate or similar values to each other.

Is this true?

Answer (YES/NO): NO